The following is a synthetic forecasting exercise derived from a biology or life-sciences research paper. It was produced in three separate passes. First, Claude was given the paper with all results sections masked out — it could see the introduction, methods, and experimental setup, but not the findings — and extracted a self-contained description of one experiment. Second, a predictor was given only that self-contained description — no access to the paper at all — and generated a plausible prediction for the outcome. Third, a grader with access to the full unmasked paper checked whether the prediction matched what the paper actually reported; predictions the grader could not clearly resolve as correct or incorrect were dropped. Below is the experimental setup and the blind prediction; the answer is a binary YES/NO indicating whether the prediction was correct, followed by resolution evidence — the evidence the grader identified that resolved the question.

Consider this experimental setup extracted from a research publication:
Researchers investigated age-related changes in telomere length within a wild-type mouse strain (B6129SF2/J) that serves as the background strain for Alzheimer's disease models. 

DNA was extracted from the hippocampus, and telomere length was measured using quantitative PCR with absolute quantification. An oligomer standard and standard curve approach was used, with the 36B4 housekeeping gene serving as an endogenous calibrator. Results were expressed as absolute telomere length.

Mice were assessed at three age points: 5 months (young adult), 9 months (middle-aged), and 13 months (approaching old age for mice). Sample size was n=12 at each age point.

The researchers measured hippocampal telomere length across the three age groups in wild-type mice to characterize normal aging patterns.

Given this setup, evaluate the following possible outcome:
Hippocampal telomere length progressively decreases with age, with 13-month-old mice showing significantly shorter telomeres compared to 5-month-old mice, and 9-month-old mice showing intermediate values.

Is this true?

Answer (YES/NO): NO